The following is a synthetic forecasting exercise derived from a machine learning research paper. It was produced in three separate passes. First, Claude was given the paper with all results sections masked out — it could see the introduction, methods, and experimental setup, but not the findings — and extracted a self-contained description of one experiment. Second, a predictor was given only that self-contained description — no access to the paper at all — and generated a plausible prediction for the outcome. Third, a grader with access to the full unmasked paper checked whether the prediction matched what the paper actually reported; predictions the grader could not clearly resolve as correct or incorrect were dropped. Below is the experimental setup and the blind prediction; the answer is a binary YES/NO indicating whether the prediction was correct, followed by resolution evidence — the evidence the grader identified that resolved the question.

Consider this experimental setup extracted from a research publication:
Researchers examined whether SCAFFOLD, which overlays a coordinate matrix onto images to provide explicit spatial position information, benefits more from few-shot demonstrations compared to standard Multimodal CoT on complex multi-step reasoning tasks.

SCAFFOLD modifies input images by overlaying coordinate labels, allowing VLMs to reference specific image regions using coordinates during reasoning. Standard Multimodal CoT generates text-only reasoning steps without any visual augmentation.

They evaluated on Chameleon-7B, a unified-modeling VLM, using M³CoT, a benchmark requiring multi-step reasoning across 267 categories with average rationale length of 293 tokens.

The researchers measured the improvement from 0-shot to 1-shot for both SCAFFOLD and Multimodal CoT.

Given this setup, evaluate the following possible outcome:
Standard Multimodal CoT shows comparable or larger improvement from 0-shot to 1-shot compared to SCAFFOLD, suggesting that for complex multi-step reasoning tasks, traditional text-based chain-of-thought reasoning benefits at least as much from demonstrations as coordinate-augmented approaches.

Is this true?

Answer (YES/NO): NO